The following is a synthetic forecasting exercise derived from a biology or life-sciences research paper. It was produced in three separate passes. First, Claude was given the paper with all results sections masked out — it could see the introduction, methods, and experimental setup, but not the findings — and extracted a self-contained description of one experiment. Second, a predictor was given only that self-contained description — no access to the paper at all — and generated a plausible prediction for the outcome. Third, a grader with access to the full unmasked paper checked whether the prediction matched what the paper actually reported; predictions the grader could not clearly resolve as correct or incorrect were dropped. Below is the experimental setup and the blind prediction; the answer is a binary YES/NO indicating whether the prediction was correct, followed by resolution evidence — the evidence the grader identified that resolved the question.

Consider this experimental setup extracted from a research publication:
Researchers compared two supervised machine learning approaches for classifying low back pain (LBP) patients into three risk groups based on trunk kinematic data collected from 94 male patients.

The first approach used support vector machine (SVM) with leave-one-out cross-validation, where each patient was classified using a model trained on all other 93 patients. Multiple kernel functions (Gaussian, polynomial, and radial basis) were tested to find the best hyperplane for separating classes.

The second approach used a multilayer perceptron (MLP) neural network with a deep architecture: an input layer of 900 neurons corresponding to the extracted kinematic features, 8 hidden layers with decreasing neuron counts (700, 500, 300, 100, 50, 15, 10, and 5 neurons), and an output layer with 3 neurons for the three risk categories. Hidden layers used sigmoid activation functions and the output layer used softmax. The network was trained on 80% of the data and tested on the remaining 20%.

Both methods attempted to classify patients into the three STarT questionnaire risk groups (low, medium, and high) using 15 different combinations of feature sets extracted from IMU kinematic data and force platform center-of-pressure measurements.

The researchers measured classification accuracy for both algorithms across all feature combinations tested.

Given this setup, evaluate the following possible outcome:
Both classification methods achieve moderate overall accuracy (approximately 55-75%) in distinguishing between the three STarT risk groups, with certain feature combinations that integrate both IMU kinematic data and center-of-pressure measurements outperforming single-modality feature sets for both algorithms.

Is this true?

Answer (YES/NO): NO